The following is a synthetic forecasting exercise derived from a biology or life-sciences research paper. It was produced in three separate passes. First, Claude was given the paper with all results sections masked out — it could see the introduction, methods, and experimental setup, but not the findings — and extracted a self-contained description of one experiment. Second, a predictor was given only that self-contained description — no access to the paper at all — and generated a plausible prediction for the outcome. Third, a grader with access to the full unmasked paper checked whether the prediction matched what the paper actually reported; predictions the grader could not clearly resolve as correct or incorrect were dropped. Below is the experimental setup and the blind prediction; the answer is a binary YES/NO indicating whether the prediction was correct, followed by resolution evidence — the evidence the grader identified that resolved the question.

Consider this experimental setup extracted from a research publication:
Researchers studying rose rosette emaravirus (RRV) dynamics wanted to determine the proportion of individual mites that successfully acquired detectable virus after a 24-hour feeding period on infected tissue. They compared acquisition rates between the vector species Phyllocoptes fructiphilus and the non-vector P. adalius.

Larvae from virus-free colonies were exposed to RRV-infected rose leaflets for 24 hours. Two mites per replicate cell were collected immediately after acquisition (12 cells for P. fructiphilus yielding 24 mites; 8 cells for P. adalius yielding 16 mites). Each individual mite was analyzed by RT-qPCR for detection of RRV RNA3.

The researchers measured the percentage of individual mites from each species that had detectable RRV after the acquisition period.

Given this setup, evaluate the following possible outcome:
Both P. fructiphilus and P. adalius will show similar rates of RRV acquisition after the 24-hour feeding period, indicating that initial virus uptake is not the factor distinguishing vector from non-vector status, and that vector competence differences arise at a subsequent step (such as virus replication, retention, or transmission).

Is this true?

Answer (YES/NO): YES